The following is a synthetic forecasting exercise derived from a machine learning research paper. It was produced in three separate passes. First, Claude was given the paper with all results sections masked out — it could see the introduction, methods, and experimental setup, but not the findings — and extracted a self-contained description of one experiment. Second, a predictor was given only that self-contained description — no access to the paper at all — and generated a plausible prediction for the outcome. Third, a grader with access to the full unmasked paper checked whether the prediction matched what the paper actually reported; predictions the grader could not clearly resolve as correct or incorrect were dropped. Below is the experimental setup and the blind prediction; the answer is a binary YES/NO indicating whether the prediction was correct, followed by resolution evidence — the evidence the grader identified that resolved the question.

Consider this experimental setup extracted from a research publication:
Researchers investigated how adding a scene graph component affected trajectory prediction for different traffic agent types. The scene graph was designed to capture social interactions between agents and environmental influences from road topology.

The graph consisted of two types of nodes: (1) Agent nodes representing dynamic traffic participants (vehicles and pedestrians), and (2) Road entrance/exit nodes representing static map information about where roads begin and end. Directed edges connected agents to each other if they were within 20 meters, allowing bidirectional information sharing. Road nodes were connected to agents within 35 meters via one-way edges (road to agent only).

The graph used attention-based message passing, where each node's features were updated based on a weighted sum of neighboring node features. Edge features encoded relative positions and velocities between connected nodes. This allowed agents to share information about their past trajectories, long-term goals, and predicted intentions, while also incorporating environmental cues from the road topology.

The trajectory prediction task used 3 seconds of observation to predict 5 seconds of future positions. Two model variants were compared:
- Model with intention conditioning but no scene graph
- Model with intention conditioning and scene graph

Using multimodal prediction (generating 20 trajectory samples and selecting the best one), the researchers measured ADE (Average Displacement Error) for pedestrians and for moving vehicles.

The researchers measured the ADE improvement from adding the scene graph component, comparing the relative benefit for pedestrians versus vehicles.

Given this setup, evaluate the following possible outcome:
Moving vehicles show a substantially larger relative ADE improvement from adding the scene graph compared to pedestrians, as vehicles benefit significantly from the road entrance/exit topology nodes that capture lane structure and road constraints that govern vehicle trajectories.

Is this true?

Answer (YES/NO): NO